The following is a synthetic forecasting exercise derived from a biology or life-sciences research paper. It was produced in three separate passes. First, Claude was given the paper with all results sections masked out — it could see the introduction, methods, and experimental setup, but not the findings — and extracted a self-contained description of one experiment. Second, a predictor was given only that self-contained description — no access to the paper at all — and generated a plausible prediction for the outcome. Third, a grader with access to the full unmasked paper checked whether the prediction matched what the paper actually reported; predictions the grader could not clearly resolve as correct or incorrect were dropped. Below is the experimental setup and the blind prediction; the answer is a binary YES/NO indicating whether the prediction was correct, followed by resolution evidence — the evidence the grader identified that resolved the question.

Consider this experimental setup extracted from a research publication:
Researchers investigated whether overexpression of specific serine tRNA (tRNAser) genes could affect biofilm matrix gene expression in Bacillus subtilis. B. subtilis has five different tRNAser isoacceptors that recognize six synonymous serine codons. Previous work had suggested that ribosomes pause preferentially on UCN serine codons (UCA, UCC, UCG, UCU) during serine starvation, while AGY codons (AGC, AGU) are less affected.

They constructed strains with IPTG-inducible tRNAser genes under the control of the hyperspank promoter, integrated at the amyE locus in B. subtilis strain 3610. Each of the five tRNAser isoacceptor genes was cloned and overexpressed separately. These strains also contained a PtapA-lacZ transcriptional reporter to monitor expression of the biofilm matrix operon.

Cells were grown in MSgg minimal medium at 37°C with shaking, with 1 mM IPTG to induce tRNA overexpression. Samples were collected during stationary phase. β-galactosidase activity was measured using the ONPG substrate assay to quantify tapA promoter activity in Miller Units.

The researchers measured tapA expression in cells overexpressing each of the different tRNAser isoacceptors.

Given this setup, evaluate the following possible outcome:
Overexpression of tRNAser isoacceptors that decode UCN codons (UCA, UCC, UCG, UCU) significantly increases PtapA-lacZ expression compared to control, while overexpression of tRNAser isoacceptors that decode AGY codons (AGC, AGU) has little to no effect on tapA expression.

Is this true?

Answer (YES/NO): NO